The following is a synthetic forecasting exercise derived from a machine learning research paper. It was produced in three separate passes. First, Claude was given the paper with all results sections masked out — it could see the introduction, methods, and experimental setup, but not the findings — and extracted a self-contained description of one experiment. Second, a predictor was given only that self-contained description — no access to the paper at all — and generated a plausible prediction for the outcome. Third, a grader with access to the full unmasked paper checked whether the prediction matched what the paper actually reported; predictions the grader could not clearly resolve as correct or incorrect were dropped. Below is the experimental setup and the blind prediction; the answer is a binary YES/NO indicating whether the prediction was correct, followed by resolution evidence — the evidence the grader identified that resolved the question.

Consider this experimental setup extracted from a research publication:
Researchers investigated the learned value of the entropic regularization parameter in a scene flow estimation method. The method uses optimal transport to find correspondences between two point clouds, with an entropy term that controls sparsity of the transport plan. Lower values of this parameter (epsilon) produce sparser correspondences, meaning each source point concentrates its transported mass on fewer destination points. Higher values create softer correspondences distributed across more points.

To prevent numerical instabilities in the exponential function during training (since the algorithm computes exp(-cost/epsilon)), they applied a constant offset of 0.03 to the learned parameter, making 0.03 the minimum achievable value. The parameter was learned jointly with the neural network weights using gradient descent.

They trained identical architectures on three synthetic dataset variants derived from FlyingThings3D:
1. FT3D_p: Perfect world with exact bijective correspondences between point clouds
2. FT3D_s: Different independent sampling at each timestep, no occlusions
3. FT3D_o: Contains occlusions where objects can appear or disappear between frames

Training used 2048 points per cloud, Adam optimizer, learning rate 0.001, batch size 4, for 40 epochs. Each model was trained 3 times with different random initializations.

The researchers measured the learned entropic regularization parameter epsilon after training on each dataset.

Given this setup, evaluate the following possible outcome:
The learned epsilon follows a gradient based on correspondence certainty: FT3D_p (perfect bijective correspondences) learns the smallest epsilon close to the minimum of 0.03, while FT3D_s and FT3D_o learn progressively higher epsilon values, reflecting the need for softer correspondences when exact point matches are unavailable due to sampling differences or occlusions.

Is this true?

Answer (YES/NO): NO